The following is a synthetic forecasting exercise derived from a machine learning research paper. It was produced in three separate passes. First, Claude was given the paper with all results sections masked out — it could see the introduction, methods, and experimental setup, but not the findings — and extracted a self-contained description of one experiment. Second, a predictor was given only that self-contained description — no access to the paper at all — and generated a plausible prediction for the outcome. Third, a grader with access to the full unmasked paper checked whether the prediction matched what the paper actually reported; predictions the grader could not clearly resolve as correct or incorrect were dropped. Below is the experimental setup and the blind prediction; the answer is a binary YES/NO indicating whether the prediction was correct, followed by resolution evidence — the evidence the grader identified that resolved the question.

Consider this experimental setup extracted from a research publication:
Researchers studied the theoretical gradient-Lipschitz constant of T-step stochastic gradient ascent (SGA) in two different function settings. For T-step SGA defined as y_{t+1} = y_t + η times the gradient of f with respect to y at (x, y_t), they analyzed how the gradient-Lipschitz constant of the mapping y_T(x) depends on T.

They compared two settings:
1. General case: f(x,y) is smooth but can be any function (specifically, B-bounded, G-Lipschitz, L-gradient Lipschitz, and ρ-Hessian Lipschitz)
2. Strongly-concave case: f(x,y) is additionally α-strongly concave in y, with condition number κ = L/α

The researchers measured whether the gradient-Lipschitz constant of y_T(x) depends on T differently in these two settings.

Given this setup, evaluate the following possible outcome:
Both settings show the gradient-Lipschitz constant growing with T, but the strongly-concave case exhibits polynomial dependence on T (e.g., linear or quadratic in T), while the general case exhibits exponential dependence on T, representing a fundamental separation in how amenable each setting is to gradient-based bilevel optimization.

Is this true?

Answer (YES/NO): NO